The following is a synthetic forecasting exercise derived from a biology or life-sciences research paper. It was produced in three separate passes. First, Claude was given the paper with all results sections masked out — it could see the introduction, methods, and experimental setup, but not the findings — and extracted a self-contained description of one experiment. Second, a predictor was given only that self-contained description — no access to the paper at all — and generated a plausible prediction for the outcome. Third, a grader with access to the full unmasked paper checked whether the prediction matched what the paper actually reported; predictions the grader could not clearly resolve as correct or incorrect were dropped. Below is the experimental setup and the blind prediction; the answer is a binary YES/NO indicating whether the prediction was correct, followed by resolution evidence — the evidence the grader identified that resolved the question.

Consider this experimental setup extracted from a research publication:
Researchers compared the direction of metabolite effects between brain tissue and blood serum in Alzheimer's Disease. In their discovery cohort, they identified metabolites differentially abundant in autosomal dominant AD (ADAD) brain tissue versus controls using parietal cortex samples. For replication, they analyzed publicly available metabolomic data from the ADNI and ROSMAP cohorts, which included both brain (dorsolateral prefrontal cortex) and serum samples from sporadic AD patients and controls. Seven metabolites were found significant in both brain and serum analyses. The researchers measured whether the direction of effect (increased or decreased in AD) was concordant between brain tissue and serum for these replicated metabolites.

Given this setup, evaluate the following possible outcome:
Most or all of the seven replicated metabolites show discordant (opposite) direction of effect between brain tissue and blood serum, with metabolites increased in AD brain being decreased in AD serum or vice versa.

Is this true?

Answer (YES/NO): YES